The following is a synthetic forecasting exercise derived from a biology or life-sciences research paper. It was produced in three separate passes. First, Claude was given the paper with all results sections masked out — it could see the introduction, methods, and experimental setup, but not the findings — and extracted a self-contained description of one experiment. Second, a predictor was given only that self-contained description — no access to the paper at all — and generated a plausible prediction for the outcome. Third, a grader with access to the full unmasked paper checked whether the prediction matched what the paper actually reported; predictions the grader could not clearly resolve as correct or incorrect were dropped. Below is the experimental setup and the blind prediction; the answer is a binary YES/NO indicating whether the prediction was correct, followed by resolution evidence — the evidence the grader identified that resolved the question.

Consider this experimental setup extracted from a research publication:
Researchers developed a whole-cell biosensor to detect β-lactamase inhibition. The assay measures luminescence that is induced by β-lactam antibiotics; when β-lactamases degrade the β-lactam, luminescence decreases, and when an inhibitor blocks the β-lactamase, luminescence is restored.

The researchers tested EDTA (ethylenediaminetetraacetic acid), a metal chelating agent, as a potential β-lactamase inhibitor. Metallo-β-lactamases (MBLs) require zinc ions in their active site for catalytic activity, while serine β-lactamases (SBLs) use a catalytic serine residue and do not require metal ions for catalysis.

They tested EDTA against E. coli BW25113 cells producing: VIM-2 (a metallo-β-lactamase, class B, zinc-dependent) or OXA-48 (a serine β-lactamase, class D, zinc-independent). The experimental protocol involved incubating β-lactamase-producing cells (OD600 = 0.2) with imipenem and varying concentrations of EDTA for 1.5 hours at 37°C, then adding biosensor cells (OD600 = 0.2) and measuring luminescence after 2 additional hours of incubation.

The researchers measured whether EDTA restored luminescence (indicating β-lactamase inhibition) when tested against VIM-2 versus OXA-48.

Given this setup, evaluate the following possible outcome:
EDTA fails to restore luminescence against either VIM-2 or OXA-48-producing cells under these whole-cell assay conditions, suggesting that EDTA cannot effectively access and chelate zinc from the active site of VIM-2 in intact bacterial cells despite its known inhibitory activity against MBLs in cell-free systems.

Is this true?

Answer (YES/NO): NO